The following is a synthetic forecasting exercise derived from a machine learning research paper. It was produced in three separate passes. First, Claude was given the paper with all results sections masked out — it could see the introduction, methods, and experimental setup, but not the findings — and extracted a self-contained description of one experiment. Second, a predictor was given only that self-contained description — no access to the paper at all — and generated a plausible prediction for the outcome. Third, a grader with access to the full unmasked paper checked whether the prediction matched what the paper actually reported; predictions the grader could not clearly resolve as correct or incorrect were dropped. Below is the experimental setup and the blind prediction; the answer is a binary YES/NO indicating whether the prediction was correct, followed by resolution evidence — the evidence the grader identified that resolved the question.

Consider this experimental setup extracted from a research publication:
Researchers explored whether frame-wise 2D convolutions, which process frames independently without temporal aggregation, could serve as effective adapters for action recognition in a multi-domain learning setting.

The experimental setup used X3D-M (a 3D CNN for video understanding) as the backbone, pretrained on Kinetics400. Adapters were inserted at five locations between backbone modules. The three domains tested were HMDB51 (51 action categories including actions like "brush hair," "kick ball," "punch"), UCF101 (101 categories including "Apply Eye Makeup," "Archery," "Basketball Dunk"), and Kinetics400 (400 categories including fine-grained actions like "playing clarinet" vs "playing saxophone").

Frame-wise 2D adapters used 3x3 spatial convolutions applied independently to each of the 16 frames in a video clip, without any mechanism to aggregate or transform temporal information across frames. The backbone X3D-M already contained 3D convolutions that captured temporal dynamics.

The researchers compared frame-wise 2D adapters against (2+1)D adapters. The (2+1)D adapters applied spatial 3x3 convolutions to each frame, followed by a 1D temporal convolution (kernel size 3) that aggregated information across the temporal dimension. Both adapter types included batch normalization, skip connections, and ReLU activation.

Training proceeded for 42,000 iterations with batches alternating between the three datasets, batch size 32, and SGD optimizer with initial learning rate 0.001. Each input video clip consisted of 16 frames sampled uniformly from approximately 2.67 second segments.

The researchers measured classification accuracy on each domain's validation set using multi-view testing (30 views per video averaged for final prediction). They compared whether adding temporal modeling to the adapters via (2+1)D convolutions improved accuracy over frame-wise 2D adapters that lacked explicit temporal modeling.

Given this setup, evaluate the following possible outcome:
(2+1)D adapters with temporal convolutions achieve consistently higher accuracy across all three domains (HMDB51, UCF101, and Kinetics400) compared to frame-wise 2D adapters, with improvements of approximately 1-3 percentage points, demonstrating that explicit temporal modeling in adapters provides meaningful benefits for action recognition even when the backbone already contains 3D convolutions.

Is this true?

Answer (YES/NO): NO